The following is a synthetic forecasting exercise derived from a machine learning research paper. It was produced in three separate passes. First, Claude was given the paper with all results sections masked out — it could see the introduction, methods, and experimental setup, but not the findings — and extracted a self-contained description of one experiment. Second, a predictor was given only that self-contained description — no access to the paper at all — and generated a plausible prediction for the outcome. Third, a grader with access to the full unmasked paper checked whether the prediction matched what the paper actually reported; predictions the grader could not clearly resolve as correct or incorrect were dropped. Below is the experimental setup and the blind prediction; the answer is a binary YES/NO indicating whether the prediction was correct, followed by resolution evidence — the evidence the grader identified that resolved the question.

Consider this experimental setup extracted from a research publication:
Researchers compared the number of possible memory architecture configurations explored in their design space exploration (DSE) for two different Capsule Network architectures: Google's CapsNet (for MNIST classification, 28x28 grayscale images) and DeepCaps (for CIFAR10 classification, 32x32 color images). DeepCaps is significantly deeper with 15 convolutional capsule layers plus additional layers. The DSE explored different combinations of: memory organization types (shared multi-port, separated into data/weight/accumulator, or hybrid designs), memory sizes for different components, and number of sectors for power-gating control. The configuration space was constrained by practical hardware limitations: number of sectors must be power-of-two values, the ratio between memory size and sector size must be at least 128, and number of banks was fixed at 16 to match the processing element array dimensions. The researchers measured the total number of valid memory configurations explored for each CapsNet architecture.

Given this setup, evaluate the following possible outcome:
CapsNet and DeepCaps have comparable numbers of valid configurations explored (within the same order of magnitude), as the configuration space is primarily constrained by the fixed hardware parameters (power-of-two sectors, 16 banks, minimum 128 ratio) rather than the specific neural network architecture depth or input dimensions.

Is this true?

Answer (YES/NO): NO